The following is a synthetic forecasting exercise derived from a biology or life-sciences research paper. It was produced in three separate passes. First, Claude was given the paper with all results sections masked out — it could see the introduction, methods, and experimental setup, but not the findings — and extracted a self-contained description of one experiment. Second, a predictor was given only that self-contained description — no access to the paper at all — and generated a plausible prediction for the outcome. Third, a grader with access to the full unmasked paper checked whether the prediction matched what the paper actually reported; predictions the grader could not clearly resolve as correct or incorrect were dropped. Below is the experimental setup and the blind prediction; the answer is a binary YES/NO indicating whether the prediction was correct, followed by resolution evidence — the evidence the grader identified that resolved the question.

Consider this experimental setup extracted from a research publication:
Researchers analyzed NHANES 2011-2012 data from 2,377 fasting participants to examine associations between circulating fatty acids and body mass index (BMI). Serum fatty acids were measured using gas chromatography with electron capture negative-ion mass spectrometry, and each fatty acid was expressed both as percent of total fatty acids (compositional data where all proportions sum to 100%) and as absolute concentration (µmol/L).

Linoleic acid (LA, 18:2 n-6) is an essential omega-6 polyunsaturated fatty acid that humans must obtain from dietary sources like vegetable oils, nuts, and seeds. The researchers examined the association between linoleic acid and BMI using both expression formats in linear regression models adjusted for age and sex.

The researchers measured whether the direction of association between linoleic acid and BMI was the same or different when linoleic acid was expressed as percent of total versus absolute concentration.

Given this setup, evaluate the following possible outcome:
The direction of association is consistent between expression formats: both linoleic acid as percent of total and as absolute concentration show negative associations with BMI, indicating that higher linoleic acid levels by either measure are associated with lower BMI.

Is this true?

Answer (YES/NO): NO